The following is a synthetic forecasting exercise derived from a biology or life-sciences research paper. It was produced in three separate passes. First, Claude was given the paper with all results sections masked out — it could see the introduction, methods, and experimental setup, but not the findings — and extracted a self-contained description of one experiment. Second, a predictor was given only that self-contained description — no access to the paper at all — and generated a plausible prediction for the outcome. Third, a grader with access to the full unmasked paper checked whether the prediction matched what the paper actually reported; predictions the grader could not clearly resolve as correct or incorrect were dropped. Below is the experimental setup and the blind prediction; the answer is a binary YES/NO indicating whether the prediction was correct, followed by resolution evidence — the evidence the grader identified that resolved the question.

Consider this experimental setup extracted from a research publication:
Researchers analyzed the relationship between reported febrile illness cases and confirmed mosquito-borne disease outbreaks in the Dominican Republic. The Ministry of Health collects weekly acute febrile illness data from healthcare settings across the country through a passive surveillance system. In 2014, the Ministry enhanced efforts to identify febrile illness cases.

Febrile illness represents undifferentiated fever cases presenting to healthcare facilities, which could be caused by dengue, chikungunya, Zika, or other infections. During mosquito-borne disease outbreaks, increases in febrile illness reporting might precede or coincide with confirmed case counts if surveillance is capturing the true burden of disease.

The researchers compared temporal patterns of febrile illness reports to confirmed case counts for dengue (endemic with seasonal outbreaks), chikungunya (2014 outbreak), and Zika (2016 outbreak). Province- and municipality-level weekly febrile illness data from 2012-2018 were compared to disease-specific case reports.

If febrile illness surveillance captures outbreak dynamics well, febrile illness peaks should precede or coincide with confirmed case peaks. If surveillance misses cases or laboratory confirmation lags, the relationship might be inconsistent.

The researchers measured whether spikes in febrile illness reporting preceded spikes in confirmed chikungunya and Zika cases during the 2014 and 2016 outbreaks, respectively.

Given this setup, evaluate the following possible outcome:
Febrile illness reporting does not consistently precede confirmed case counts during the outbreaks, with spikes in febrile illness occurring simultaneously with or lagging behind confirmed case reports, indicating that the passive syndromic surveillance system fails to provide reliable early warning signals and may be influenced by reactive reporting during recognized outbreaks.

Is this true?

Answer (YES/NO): NO